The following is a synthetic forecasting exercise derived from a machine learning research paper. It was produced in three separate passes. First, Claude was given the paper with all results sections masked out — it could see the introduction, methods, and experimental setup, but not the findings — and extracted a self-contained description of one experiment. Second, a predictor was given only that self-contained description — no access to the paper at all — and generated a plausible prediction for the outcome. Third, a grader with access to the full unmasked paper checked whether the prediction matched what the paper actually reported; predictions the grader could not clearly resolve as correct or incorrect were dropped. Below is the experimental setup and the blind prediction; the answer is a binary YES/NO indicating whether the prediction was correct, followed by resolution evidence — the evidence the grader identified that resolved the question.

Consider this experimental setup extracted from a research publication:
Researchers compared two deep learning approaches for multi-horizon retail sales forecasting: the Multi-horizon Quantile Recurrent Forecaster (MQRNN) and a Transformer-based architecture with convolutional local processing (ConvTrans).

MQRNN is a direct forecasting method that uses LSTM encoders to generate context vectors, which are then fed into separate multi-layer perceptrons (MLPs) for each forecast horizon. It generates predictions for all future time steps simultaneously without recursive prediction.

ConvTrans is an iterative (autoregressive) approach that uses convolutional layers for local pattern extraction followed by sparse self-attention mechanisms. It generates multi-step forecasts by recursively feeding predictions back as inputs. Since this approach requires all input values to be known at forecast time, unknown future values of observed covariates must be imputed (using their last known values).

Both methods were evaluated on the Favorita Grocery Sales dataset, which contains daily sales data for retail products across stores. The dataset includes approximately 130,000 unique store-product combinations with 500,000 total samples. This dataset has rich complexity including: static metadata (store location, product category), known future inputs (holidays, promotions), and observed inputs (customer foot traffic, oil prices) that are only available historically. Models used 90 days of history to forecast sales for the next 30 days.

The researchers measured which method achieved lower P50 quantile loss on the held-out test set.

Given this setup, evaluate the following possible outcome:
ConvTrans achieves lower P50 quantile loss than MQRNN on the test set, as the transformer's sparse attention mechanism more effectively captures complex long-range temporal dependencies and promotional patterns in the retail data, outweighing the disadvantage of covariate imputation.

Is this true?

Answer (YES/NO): NO